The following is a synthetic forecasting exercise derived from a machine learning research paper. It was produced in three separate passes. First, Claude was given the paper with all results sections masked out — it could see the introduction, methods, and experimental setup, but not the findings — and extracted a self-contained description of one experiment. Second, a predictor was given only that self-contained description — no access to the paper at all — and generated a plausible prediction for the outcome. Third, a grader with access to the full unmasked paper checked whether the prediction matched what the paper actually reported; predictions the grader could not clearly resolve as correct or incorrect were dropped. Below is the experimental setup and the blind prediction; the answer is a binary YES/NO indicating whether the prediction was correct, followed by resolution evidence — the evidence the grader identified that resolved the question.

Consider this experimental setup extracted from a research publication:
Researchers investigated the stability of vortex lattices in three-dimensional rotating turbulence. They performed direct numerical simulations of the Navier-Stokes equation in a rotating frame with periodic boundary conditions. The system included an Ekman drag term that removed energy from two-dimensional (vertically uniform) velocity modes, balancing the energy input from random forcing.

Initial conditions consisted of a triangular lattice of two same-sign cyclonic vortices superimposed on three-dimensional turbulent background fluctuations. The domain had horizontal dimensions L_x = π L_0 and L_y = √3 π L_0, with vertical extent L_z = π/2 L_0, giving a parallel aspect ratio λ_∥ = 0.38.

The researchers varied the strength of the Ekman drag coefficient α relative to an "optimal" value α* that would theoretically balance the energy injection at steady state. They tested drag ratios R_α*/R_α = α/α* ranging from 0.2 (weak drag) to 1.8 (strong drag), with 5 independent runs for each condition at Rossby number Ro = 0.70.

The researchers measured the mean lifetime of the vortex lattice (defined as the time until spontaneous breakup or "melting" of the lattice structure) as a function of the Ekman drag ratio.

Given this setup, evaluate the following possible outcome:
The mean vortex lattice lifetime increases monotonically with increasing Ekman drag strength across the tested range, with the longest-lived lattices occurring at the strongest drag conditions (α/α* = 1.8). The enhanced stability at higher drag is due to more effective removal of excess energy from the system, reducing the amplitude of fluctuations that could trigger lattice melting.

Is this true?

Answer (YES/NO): NO